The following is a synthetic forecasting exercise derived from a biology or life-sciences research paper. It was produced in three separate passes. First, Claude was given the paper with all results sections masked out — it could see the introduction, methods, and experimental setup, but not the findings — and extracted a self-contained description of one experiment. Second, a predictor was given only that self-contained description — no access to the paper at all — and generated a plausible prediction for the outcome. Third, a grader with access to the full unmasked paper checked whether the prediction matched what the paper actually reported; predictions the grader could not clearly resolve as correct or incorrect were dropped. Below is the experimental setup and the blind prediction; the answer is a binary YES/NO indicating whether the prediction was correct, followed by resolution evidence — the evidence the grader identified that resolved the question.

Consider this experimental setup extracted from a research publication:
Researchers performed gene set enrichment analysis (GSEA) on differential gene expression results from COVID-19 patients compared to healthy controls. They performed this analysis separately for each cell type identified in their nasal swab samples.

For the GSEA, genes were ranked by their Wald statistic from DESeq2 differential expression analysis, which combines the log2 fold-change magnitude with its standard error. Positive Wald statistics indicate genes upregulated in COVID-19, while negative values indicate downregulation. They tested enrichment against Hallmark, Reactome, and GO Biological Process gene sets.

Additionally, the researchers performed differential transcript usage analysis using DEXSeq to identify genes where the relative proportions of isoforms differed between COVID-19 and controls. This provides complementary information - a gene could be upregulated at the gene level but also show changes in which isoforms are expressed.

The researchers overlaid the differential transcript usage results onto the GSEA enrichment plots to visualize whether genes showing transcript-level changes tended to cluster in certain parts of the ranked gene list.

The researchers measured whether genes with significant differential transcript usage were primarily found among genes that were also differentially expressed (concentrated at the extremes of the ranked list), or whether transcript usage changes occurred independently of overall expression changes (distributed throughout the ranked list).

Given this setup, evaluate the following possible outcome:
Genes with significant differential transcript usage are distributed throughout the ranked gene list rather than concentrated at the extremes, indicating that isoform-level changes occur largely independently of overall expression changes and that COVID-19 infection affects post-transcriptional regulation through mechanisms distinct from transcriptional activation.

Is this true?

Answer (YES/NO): YES